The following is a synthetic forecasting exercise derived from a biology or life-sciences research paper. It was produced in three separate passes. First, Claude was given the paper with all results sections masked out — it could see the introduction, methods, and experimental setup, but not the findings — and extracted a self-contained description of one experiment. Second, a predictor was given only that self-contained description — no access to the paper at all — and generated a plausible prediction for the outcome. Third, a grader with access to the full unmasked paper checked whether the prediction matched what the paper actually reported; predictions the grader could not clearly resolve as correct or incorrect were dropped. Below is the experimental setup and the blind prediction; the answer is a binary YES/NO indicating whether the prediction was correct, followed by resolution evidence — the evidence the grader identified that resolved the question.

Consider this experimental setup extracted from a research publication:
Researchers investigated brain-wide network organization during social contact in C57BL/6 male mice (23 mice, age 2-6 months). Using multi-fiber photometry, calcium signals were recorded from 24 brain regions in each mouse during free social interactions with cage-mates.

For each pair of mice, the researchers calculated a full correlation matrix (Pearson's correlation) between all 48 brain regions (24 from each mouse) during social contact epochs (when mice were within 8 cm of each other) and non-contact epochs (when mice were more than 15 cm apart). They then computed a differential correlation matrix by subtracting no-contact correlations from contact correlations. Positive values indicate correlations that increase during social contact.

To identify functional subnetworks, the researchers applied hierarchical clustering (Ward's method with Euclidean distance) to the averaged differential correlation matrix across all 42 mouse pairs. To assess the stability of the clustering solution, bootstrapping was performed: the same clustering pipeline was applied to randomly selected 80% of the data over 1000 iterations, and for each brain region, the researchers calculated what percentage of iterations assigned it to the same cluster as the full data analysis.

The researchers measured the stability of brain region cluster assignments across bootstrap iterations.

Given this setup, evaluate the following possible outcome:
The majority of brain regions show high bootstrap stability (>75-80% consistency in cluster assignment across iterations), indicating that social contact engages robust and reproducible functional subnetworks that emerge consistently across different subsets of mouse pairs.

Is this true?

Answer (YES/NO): YES